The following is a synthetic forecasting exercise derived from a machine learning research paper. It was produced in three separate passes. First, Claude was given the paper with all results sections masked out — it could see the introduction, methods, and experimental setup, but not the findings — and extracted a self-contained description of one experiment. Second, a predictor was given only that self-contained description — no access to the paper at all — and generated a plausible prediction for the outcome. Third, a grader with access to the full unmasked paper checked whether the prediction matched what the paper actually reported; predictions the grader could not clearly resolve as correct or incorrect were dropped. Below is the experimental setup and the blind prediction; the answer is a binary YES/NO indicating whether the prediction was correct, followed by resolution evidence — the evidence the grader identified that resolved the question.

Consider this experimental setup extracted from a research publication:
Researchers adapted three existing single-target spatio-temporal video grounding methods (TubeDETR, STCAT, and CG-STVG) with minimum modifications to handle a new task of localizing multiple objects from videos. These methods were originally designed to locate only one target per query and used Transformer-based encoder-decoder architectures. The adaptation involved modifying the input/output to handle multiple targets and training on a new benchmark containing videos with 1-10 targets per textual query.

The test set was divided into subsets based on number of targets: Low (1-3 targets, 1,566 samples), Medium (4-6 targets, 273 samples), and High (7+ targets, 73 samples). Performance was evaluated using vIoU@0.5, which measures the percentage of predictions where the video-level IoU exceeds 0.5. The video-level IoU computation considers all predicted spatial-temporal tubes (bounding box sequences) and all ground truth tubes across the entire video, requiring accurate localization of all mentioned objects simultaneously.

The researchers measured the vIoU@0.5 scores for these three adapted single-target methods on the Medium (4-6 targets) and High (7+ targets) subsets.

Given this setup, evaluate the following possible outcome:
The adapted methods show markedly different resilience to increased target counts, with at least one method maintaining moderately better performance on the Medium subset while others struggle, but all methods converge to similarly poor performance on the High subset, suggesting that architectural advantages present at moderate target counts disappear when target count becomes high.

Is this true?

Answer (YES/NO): NO